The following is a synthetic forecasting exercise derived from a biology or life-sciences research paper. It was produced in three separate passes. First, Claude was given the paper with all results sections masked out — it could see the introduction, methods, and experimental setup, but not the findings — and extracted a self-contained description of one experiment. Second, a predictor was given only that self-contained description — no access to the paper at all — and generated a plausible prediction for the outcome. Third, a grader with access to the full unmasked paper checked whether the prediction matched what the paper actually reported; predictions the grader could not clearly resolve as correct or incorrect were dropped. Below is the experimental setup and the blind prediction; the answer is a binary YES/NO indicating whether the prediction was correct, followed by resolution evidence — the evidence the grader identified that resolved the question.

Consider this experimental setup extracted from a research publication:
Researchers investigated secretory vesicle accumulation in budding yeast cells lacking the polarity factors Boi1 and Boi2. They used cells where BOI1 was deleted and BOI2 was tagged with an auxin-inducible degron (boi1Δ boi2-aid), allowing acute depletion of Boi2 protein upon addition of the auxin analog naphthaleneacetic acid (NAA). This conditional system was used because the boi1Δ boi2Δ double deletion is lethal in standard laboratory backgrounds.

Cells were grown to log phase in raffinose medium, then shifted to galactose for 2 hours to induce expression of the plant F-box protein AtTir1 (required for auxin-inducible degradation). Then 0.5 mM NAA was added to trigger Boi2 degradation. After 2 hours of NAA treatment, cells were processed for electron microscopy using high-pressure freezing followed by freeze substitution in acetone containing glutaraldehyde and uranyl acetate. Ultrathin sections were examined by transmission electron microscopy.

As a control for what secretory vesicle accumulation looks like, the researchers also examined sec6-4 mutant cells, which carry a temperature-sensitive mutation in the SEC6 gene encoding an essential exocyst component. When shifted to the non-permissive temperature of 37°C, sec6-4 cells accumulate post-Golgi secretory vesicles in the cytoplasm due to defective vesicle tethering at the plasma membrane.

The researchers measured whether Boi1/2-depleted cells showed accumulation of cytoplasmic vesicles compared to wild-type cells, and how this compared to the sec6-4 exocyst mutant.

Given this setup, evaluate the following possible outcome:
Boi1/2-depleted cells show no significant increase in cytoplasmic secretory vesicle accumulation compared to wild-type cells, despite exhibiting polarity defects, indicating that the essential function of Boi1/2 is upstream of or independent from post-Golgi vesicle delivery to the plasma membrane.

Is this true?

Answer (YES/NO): NO